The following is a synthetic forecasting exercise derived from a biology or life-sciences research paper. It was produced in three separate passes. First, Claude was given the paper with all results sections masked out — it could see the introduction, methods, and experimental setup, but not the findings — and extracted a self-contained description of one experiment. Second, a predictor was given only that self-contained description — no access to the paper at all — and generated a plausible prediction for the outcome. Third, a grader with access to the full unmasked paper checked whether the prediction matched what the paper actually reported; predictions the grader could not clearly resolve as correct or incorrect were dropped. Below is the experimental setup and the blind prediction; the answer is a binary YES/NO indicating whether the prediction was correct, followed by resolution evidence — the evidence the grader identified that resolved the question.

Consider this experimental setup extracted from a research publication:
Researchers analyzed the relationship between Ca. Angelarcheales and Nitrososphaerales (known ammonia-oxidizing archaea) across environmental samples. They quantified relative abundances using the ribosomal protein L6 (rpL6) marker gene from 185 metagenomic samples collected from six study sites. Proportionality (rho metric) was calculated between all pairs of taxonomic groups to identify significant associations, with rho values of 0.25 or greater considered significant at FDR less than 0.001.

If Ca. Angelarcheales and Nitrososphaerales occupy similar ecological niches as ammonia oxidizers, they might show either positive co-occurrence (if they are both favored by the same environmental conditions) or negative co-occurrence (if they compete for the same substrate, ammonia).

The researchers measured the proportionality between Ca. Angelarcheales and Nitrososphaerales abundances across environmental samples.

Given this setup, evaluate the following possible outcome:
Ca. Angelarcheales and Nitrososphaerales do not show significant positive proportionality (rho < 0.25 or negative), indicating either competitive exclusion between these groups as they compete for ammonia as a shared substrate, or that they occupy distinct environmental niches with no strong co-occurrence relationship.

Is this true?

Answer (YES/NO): NO